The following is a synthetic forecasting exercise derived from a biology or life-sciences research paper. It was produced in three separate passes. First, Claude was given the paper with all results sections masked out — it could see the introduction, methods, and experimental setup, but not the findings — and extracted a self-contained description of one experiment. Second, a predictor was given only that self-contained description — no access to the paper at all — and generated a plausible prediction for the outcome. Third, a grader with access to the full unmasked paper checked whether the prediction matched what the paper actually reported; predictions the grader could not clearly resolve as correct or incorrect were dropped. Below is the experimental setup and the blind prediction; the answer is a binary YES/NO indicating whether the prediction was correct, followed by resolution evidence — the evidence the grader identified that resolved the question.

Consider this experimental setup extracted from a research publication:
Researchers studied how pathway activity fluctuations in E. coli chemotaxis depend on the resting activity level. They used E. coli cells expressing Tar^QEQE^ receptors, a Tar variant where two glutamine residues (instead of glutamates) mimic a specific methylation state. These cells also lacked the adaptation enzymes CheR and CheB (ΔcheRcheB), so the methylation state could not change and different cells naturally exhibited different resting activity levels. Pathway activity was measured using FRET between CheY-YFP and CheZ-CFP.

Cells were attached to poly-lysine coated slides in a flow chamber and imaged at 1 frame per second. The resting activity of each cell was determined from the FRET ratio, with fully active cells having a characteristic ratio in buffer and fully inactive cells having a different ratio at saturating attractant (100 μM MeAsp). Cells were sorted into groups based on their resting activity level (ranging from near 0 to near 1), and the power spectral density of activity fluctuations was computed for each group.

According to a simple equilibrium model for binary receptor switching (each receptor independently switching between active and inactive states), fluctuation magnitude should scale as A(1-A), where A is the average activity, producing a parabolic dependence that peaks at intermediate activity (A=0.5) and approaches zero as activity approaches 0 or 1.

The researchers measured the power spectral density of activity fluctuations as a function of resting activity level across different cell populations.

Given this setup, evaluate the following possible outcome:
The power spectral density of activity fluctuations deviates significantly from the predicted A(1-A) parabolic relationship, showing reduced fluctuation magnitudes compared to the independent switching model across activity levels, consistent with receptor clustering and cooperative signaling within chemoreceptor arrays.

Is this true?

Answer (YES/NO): NO